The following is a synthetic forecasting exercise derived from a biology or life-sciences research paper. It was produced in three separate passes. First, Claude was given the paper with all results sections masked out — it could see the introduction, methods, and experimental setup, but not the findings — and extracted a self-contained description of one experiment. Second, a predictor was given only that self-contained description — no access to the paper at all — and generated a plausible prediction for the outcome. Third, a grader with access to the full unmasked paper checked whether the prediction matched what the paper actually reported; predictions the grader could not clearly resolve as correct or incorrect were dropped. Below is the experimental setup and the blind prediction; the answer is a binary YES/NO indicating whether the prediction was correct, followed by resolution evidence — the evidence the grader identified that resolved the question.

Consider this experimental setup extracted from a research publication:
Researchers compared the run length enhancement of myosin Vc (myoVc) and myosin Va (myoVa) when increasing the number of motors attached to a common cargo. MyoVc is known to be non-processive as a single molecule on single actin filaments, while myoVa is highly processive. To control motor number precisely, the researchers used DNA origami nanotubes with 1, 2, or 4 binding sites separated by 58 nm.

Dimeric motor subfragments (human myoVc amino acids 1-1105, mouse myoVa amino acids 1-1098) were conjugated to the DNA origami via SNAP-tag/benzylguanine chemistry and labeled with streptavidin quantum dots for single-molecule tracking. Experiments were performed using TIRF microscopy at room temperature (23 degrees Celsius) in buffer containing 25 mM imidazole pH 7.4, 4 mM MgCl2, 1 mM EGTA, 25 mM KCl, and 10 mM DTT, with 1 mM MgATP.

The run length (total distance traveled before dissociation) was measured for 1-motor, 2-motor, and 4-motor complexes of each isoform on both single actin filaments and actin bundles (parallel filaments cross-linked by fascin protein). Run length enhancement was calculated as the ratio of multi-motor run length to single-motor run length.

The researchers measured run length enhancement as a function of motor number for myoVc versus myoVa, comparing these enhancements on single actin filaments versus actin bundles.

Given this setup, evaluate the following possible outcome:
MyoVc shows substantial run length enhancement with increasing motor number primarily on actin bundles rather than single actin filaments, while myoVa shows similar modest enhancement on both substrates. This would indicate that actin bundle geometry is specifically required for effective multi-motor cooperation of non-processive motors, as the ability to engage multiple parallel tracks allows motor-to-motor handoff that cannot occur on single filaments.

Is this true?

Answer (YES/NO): NO